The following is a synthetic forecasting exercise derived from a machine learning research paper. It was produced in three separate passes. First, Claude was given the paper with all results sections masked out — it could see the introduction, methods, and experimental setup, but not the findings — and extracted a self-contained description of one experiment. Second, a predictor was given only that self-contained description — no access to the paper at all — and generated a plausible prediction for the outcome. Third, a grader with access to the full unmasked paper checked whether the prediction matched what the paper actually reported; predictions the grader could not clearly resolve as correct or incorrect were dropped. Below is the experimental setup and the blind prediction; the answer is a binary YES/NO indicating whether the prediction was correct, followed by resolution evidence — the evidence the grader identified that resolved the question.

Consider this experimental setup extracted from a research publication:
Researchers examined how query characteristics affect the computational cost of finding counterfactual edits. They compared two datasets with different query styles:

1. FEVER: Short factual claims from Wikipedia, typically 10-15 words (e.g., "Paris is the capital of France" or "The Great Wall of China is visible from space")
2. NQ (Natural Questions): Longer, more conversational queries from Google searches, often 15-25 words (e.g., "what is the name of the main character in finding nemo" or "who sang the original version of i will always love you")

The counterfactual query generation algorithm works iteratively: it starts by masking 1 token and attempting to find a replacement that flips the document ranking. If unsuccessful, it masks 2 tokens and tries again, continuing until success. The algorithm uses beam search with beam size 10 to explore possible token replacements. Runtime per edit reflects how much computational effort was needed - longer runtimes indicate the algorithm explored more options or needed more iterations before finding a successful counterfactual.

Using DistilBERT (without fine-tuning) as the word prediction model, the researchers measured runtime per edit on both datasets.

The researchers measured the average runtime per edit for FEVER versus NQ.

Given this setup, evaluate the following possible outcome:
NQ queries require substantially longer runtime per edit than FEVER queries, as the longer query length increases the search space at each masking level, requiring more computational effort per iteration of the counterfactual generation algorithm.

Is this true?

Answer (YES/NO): NO